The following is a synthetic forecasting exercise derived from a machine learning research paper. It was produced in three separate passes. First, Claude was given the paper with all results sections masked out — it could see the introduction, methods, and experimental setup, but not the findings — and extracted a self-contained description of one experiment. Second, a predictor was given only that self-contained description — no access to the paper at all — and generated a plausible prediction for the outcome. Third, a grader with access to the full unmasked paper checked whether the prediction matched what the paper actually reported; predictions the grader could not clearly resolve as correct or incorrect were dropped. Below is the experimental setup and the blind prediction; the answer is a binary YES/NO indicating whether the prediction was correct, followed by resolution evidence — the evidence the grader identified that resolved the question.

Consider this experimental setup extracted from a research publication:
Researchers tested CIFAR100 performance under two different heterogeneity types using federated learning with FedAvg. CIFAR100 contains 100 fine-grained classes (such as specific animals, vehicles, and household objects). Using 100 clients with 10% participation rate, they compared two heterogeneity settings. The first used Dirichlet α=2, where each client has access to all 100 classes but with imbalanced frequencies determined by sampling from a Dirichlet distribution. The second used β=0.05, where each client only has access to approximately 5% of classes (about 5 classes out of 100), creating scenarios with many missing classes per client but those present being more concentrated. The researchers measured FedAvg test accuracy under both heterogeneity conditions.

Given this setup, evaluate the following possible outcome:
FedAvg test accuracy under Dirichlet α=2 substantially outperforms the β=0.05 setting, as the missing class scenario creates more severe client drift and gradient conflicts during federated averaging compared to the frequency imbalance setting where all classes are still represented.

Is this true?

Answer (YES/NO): NO